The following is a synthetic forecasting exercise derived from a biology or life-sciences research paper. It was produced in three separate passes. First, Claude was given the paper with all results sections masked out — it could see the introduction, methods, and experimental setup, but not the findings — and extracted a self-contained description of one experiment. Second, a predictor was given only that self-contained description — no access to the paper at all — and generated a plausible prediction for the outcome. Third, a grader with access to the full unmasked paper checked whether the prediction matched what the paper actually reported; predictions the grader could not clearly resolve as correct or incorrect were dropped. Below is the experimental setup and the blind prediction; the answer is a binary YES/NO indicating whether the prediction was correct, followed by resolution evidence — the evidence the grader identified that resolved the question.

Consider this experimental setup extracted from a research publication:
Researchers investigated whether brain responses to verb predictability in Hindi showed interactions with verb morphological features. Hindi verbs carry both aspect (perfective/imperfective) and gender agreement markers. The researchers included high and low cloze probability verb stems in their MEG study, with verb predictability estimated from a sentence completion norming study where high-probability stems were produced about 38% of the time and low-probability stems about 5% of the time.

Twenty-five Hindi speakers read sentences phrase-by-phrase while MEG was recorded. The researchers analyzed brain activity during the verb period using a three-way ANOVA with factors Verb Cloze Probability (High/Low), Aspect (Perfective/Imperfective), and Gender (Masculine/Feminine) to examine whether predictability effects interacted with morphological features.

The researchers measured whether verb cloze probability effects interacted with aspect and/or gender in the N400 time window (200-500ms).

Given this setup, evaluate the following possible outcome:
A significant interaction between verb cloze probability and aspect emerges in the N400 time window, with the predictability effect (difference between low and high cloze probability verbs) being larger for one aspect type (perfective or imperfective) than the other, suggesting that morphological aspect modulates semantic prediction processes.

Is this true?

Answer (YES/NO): NO